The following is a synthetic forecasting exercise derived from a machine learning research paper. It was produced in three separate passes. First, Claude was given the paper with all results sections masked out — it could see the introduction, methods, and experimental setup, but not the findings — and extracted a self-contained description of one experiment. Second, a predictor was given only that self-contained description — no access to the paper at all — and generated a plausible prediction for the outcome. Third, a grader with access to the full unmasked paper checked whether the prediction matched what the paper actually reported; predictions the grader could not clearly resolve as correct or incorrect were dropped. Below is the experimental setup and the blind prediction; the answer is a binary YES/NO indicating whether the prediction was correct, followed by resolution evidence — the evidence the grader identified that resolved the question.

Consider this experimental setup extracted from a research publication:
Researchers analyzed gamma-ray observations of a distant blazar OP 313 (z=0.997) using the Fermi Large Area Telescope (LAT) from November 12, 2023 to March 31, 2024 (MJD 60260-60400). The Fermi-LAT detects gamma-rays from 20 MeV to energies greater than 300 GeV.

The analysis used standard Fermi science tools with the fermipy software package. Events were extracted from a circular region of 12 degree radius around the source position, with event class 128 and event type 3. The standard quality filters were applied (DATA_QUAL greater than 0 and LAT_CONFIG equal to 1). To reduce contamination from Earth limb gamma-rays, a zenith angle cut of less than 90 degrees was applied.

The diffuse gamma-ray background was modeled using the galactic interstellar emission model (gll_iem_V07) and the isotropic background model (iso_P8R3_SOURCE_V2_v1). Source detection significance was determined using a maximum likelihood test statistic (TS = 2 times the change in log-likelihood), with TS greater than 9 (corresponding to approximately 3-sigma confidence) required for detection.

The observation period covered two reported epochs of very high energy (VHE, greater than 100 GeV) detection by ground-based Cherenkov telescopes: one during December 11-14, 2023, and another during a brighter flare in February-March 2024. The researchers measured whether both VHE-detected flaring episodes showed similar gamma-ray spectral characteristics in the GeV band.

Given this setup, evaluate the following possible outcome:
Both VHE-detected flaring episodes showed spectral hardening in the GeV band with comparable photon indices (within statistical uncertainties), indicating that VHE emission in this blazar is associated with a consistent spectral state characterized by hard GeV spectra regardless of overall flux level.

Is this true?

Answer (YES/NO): YES